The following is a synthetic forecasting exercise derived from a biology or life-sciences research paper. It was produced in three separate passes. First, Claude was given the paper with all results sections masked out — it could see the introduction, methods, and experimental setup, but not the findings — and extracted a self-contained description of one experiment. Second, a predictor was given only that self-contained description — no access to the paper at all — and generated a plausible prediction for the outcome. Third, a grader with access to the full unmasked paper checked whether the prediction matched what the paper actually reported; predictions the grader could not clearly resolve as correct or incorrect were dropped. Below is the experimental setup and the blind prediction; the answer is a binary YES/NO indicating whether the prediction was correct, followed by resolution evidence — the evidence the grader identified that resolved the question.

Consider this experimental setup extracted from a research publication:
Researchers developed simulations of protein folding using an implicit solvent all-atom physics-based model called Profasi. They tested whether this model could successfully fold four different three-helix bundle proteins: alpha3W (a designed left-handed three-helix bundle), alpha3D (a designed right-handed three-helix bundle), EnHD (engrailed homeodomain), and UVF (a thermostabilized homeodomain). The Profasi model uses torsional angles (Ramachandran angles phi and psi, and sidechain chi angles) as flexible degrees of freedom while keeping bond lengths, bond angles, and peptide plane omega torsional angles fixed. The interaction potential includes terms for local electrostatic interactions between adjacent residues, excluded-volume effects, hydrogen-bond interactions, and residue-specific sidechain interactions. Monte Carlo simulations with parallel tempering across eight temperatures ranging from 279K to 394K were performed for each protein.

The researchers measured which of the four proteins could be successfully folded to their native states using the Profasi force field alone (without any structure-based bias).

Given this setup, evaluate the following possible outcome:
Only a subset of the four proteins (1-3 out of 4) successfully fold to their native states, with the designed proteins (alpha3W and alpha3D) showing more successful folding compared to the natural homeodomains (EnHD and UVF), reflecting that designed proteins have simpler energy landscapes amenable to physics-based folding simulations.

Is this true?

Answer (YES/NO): NO